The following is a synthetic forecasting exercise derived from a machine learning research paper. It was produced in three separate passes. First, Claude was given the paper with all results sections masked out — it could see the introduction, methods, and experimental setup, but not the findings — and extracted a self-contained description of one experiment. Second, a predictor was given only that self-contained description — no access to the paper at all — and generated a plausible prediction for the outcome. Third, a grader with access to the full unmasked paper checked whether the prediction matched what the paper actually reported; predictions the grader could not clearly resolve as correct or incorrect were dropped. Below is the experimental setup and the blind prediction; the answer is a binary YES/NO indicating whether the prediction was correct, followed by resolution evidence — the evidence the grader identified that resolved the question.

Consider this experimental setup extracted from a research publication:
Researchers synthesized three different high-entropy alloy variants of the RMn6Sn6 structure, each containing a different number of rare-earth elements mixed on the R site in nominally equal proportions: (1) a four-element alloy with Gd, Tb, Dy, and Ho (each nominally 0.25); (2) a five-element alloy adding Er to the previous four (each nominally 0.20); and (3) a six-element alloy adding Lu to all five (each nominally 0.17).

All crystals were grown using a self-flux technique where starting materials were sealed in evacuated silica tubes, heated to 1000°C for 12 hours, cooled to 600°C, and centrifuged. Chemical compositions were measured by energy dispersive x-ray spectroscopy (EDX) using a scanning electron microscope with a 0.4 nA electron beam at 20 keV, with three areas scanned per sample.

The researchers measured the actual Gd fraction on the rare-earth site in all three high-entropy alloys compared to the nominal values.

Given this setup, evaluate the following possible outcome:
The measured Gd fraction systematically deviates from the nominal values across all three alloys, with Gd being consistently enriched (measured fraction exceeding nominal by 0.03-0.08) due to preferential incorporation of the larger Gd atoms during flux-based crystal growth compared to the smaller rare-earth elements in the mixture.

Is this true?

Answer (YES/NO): NO